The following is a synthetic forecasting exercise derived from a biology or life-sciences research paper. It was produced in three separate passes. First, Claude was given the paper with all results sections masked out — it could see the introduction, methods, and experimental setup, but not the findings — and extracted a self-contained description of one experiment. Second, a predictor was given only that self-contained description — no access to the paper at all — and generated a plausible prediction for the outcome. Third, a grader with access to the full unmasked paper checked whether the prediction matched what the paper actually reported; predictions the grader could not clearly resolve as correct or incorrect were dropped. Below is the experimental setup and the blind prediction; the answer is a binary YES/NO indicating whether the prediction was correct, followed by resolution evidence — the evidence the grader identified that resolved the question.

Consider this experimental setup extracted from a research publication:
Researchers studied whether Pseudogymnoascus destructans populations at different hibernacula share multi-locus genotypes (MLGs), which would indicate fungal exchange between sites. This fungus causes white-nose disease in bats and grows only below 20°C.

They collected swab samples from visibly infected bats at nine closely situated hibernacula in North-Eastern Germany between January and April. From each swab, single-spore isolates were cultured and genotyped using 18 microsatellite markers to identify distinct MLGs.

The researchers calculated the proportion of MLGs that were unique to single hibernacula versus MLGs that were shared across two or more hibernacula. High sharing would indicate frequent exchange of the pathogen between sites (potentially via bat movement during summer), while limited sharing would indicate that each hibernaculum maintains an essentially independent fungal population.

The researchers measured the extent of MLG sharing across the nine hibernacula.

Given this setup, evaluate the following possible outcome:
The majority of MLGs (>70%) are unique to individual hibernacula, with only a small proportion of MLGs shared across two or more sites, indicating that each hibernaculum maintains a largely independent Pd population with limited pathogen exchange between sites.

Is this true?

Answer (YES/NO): YES